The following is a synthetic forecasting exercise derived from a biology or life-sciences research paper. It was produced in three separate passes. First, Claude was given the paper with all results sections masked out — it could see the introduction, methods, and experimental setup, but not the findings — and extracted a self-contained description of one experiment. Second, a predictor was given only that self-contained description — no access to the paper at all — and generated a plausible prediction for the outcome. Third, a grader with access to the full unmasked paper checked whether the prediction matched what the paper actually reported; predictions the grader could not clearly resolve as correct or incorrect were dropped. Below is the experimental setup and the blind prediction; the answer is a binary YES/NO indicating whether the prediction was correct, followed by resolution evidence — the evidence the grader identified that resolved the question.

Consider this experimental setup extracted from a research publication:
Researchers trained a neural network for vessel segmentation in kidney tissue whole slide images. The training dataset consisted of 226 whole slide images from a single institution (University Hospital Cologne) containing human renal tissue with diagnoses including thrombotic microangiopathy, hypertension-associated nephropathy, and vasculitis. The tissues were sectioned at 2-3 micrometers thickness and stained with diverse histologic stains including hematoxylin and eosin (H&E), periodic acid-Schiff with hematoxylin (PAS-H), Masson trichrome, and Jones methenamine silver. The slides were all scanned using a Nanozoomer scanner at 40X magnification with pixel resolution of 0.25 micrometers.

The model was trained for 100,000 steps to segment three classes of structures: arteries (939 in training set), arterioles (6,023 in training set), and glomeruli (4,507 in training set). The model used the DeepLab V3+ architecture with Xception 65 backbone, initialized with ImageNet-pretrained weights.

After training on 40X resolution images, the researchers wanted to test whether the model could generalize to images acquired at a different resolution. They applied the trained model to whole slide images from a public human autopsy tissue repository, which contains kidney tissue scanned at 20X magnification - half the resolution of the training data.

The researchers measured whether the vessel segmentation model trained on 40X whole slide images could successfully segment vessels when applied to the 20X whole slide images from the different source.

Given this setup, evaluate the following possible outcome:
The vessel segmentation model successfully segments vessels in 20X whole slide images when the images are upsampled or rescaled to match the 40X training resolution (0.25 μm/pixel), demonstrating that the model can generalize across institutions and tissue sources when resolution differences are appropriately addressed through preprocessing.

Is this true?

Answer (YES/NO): NO